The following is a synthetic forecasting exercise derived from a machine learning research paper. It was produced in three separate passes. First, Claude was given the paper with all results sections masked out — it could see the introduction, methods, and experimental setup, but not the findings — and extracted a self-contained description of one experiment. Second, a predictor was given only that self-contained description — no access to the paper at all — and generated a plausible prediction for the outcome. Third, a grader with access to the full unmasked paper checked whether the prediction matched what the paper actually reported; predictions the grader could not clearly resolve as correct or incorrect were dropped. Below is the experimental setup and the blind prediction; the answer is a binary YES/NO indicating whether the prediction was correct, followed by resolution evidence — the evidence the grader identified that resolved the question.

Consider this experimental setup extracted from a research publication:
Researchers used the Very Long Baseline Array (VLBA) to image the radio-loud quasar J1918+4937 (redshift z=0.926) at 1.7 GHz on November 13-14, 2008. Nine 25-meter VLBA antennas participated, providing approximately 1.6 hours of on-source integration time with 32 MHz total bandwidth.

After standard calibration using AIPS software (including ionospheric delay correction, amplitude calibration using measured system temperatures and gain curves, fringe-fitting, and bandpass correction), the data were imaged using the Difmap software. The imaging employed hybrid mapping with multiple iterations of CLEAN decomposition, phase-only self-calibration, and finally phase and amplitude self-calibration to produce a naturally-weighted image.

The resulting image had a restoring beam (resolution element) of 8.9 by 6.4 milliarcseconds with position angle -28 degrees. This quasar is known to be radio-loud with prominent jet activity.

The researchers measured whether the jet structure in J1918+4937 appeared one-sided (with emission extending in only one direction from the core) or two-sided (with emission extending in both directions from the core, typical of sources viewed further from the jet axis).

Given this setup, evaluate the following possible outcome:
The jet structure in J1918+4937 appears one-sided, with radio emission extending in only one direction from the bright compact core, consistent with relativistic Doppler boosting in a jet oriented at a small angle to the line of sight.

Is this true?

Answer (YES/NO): YES